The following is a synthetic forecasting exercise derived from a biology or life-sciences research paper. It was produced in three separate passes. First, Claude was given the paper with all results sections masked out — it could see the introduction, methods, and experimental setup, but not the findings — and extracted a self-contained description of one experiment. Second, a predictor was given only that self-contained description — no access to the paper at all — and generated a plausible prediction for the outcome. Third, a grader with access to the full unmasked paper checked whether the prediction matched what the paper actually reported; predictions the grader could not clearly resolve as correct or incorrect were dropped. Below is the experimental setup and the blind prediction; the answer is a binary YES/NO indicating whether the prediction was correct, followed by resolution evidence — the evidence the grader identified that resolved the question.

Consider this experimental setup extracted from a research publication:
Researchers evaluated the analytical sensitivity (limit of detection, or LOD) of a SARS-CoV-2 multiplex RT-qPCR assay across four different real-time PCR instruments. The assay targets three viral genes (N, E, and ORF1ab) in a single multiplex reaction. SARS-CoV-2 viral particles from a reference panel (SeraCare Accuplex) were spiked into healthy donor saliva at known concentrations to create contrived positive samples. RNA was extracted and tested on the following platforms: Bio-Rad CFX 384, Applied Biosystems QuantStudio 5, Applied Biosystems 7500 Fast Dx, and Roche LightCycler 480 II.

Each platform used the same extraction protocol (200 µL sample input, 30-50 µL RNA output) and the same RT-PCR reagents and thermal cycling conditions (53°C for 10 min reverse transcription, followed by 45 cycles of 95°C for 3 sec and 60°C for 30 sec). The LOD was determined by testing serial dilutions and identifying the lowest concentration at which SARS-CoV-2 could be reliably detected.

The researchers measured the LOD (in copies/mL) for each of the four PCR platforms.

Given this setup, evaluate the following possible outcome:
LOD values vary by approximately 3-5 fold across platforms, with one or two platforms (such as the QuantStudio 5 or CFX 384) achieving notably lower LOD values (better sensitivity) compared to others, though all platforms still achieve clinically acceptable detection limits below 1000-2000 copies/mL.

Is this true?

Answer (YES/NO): NO